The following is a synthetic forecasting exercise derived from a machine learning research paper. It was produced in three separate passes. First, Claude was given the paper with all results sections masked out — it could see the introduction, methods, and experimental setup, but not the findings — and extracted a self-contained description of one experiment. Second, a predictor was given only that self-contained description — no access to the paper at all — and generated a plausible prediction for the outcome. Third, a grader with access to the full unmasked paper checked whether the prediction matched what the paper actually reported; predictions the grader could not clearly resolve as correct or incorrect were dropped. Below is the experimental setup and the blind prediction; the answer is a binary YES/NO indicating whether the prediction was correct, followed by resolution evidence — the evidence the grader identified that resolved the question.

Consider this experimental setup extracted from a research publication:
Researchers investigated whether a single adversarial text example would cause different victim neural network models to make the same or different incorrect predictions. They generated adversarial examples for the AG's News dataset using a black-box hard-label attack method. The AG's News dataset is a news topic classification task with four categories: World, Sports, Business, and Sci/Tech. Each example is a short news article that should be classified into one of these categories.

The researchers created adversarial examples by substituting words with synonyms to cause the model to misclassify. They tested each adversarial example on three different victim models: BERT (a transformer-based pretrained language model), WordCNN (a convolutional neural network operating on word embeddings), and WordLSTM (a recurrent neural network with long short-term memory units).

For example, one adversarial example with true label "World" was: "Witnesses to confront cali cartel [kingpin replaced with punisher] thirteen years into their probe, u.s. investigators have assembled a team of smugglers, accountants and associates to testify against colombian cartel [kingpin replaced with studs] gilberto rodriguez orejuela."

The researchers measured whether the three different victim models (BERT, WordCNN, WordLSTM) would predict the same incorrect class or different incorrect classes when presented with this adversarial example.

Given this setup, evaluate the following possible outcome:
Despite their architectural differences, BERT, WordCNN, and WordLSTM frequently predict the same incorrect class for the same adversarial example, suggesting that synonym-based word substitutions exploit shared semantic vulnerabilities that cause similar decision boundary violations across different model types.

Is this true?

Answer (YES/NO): NO